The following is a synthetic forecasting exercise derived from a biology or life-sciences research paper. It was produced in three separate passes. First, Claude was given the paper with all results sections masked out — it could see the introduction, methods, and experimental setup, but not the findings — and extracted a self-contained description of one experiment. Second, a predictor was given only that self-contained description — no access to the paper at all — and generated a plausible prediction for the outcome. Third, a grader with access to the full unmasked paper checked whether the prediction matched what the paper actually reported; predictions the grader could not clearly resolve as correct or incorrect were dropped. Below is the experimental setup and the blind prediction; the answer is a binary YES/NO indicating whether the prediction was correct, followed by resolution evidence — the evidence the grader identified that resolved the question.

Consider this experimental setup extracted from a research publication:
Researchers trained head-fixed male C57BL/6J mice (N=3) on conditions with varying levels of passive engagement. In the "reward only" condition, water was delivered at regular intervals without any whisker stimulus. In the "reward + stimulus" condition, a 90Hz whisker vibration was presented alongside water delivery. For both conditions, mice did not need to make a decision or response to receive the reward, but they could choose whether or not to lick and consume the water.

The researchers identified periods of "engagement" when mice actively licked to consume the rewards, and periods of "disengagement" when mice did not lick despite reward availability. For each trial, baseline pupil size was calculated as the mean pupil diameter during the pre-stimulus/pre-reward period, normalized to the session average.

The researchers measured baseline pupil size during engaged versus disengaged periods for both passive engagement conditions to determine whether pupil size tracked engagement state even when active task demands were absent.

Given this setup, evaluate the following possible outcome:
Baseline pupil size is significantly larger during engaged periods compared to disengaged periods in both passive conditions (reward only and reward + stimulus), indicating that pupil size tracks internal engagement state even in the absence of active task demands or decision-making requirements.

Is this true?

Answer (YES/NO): NO